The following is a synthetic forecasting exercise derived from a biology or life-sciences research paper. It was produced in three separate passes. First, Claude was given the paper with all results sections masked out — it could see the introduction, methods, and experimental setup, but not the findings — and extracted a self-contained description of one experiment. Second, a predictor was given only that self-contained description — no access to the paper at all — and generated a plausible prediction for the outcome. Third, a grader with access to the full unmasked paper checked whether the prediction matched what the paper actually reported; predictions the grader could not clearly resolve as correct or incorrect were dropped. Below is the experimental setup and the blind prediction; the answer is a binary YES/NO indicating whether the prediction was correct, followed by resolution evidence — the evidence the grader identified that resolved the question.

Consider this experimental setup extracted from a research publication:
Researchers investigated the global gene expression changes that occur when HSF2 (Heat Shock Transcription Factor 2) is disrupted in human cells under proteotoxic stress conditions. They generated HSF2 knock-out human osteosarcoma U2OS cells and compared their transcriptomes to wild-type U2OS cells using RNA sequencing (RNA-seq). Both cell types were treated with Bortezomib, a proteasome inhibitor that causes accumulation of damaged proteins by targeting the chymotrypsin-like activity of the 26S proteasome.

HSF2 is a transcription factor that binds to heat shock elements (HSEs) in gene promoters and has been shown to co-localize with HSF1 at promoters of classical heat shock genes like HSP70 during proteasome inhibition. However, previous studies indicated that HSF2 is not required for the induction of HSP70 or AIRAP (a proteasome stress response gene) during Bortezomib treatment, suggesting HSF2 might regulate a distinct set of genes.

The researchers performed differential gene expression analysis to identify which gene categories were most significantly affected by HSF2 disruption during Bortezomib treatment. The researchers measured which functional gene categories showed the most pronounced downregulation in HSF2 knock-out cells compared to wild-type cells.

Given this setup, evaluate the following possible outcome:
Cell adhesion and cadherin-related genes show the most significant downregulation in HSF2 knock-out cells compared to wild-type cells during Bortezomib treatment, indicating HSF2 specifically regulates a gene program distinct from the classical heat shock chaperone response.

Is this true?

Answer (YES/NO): YES